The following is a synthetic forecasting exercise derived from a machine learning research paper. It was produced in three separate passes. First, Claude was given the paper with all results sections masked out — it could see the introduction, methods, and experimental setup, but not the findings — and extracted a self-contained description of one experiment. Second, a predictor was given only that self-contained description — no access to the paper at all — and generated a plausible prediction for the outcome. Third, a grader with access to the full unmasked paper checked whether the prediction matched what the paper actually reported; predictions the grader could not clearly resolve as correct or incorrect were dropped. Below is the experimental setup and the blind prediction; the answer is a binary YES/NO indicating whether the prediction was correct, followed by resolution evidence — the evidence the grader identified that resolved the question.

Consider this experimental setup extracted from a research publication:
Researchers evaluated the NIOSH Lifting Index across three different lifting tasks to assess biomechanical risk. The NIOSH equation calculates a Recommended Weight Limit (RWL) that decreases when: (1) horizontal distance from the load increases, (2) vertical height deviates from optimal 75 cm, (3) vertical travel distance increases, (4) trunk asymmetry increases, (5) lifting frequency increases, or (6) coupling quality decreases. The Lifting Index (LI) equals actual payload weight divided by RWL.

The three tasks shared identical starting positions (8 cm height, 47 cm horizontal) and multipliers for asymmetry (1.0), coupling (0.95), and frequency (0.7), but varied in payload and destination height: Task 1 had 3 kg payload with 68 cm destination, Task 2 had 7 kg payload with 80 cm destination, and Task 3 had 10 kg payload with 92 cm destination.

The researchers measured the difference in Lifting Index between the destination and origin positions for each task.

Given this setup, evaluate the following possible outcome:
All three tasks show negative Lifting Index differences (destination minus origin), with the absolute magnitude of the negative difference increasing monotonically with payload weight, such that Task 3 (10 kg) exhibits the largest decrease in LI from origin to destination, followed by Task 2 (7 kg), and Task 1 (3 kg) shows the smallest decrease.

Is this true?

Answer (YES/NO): NO